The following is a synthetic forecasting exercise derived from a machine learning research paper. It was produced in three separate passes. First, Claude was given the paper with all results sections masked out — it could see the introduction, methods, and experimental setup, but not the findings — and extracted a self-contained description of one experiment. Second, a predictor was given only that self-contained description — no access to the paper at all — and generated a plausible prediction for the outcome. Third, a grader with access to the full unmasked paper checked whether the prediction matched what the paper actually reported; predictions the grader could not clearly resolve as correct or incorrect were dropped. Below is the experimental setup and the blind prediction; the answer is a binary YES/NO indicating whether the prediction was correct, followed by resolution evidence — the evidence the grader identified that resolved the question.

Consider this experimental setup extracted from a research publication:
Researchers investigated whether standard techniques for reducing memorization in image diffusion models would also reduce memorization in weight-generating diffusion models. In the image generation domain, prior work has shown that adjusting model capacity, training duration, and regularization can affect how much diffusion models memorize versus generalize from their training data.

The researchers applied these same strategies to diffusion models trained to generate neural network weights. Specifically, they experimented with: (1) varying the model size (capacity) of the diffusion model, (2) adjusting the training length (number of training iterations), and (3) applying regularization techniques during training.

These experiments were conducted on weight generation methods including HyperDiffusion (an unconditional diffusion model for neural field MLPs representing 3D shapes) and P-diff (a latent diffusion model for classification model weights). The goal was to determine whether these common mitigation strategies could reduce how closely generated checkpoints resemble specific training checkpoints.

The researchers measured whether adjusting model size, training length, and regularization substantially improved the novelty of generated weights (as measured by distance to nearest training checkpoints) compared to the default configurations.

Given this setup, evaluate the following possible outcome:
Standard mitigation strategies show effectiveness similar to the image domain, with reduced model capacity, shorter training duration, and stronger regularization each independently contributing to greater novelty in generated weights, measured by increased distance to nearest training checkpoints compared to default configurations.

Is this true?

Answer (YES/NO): NO